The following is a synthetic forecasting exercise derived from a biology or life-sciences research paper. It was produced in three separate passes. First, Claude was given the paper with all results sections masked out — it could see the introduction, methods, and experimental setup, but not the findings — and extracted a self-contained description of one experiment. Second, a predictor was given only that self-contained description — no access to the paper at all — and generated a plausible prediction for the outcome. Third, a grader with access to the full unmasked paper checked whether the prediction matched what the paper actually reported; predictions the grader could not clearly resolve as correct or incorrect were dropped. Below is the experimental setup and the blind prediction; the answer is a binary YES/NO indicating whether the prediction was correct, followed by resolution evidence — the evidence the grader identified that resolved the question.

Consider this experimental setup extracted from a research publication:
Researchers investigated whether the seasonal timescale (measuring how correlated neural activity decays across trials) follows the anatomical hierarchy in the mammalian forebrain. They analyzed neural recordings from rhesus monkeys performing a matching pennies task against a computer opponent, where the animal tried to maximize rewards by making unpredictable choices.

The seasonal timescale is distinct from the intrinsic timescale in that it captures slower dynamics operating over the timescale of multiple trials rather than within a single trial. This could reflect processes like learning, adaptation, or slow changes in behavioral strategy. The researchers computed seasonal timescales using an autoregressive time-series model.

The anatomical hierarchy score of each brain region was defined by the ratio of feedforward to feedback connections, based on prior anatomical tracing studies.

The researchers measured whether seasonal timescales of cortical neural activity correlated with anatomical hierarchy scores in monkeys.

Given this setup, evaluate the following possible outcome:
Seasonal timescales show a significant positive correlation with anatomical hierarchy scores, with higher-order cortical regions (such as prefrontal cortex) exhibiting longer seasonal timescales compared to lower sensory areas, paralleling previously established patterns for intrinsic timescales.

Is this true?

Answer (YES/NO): YES